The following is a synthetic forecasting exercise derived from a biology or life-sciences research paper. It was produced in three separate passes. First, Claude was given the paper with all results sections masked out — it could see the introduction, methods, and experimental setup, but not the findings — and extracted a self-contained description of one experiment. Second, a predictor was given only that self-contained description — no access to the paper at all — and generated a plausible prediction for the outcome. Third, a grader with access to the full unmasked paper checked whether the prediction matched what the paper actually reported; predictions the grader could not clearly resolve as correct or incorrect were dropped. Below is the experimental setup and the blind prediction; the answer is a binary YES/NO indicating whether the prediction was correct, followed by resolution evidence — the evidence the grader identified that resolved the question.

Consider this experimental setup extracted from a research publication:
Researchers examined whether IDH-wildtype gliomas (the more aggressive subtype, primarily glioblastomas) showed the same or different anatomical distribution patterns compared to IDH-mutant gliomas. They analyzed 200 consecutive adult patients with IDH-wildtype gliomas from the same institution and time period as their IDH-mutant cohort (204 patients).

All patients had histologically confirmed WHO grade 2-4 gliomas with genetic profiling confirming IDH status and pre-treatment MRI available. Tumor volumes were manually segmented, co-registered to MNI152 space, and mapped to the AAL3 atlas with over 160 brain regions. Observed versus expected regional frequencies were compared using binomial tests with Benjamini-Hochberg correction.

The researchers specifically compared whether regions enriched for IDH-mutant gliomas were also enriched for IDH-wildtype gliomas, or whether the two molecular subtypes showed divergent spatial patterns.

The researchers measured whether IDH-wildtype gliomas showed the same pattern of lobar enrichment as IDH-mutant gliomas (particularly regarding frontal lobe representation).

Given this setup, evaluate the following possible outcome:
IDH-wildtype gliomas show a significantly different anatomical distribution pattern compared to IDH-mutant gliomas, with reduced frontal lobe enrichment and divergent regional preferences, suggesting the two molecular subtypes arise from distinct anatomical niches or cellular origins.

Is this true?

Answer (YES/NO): YES